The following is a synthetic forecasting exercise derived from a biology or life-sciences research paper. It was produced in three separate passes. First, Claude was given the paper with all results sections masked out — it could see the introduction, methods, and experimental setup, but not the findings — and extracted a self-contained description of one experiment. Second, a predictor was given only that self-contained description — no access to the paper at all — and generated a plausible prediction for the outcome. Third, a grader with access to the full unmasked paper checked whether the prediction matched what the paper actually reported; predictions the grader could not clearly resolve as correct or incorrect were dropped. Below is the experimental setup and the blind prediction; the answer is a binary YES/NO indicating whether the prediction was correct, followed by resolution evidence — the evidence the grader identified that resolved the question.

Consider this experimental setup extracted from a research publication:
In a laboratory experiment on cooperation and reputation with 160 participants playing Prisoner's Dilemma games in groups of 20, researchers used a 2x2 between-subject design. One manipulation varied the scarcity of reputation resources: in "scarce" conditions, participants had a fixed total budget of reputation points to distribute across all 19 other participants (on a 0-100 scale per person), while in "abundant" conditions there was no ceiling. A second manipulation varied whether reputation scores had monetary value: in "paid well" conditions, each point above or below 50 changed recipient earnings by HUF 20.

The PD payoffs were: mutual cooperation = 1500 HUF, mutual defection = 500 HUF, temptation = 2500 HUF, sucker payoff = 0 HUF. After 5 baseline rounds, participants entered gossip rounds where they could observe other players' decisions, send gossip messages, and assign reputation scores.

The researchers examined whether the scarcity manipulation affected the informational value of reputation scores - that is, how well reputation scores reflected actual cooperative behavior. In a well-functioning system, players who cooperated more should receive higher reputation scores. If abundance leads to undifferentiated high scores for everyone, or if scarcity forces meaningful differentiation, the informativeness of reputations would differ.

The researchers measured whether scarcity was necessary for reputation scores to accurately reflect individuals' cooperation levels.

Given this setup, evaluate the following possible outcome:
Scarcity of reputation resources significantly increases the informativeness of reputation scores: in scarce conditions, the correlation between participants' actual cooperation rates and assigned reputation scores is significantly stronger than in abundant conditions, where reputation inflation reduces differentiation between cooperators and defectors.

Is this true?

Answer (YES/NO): YES